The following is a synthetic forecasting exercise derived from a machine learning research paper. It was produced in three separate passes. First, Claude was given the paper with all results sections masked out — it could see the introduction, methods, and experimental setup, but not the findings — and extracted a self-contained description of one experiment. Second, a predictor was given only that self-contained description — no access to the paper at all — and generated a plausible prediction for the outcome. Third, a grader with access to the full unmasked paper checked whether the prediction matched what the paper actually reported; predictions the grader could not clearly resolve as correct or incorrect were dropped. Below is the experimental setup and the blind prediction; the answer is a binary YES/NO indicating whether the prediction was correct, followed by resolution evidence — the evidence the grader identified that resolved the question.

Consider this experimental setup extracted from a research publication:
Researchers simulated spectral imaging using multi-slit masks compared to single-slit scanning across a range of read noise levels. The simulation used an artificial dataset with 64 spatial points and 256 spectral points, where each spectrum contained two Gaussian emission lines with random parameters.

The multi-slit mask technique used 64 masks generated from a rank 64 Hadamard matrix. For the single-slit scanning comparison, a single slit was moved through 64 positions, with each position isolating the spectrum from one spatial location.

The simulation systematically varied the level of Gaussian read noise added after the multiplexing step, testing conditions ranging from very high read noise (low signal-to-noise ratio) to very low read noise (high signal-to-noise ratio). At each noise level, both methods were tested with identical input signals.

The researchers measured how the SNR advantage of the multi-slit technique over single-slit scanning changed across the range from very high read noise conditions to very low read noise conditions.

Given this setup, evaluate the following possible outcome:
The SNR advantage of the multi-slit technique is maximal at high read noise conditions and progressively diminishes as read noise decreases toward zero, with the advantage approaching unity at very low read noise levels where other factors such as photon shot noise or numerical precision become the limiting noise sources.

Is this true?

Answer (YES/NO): YES